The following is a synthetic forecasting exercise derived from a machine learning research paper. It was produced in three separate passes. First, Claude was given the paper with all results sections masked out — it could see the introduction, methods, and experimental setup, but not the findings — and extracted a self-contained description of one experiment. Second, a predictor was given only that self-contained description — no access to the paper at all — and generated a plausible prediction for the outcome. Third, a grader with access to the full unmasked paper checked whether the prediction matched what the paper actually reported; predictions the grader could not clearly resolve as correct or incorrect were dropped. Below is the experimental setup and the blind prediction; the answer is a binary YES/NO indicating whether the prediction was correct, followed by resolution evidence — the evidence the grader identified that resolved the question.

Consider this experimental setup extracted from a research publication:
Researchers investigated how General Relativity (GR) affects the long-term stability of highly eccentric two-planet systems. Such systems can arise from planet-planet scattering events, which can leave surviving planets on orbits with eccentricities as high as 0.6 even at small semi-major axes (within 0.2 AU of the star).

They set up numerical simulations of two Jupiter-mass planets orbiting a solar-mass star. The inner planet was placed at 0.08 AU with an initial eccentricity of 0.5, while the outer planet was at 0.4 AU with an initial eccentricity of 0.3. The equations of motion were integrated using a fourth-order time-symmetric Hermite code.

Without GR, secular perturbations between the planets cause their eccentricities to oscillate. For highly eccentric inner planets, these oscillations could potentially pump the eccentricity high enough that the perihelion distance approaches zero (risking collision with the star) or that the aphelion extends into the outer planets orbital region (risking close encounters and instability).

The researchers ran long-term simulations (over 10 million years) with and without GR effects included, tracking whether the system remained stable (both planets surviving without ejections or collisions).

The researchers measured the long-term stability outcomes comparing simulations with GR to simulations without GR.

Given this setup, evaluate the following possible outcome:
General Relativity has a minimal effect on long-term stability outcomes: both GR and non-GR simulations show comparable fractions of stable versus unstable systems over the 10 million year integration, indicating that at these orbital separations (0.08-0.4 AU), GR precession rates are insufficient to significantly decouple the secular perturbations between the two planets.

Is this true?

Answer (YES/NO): NO